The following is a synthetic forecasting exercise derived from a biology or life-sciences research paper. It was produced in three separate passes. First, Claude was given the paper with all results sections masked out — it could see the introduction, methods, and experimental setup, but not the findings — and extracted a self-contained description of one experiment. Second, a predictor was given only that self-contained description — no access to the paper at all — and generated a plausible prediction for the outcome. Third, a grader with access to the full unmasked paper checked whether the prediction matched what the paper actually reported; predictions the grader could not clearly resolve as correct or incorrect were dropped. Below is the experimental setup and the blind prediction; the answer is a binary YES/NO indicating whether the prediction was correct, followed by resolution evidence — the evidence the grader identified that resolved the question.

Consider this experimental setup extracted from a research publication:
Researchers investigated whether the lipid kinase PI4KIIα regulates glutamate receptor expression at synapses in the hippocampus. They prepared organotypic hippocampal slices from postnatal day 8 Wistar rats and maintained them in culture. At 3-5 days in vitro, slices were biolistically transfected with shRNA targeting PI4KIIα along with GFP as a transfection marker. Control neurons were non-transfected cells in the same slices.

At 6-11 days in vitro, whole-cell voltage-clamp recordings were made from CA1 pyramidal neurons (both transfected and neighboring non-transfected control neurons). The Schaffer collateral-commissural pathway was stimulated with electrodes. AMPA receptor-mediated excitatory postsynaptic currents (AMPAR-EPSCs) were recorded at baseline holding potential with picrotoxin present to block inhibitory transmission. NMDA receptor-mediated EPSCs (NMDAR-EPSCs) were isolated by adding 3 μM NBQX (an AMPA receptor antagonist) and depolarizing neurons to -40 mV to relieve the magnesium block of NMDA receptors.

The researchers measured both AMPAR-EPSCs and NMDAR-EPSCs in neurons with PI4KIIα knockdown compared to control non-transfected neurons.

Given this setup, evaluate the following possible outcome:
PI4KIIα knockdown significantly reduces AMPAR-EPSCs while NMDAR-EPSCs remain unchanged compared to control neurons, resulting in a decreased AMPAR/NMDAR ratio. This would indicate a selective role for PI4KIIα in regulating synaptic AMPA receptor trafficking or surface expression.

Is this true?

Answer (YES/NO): NO